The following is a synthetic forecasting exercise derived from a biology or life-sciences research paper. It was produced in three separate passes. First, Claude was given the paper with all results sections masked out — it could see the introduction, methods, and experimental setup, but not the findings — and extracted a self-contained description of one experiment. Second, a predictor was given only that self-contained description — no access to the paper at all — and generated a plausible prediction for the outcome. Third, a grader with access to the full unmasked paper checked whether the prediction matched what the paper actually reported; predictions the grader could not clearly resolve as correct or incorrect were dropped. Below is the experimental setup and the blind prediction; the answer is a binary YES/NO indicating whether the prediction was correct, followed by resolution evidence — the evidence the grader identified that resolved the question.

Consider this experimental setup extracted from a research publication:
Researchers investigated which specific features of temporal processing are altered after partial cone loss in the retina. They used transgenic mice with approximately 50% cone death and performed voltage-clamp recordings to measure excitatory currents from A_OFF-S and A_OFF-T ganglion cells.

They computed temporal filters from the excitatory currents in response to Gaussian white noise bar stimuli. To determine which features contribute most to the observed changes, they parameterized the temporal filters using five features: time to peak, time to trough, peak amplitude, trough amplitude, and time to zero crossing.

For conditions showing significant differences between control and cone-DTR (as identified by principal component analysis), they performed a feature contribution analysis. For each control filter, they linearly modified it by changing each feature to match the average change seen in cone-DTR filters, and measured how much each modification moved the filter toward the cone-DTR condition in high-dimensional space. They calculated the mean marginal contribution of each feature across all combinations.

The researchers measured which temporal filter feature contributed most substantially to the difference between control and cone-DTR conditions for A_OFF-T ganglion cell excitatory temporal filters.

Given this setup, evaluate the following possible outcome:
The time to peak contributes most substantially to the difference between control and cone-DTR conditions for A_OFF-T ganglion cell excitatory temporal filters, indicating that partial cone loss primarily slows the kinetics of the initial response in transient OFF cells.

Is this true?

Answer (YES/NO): NO